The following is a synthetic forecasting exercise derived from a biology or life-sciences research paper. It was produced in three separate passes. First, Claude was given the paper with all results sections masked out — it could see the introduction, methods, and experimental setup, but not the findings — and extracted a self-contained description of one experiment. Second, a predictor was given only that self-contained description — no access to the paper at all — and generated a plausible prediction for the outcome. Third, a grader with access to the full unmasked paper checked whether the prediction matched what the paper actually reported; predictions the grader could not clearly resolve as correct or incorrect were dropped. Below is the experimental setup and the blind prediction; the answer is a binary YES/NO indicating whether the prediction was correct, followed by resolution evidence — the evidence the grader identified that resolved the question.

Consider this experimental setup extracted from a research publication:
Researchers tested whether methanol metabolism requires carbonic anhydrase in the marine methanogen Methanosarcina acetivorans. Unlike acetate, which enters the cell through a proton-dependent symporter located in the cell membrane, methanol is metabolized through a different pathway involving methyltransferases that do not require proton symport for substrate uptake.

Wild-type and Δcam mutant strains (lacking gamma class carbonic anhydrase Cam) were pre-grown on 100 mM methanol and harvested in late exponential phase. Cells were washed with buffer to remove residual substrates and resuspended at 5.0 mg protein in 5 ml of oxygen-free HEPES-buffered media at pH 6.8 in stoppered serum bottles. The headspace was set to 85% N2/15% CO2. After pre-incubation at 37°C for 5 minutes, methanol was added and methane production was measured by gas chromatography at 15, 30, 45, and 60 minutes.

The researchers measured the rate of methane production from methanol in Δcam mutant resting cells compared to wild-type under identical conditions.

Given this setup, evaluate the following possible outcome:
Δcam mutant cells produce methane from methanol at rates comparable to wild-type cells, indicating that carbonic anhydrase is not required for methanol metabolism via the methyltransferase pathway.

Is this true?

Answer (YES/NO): YES